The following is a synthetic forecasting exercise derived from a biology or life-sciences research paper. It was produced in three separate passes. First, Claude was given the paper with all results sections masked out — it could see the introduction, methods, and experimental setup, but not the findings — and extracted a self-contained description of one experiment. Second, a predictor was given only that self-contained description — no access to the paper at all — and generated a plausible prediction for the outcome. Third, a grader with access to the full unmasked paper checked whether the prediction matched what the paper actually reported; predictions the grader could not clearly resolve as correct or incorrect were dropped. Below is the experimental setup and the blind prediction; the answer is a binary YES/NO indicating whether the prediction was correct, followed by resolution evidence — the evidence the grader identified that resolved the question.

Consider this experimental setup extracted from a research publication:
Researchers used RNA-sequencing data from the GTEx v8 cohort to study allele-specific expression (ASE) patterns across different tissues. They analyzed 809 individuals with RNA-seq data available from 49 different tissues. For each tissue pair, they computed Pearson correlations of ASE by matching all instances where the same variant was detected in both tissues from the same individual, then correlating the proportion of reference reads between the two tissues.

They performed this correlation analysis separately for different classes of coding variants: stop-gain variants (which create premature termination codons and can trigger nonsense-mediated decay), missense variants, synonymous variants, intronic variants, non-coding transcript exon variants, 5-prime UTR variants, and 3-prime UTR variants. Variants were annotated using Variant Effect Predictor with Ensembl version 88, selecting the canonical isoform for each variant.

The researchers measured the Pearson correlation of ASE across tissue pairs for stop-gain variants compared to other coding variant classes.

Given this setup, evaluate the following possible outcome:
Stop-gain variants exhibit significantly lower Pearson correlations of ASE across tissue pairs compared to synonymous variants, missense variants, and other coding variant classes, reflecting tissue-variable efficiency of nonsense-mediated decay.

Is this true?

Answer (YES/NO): NO